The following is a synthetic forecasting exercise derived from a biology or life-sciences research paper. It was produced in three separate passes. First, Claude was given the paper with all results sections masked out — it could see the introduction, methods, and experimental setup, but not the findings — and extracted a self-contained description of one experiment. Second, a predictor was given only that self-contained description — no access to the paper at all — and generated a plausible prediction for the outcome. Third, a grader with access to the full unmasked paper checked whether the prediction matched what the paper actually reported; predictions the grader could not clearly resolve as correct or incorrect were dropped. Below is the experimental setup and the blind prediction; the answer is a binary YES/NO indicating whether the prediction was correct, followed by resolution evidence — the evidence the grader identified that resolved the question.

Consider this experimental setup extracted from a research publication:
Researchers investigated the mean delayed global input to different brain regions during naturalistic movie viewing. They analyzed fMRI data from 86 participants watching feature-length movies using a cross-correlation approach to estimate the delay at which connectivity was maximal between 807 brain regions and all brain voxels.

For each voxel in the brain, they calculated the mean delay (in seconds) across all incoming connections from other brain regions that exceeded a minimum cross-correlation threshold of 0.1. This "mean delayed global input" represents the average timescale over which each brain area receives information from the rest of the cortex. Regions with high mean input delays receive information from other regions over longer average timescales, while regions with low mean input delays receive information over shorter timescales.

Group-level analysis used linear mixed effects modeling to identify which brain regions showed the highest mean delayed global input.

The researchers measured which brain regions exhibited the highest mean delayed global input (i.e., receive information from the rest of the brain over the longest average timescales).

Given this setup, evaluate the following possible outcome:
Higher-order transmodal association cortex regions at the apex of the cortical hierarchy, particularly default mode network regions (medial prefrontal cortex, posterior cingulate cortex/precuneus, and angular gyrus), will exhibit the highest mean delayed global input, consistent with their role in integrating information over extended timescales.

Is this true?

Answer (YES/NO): NO